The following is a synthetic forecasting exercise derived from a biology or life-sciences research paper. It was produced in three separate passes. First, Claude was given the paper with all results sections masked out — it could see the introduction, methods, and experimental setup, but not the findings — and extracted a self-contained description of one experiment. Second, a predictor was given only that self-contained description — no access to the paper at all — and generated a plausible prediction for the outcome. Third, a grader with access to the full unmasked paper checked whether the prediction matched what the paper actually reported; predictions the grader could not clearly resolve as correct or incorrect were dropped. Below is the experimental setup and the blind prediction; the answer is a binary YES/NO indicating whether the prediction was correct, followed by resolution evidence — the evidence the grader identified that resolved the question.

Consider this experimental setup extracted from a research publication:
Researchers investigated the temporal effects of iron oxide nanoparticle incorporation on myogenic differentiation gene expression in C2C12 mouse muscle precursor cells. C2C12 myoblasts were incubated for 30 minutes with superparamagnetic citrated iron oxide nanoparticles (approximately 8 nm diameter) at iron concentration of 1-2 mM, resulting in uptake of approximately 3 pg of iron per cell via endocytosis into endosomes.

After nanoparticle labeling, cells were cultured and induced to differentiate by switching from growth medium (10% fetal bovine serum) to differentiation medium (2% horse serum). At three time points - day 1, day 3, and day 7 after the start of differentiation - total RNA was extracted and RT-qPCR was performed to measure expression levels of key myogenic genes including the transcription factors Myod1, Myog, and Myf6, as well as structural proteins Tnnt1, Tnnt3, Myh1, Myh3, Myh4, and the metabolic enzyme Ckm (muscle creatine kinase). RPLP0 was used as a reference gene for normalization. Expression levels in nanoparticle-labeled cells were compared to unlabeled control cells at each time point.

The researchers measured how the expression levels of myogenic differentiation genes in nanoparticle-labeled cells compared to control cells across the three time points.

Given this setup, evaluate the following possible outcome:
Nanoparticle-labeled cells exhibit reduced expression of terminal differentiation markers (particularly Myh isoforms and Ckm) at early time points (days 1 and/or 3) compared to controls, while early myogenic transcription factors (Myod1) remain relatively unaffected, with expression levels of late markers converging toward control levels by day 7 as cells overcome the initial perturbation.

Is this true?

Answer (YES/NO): NO